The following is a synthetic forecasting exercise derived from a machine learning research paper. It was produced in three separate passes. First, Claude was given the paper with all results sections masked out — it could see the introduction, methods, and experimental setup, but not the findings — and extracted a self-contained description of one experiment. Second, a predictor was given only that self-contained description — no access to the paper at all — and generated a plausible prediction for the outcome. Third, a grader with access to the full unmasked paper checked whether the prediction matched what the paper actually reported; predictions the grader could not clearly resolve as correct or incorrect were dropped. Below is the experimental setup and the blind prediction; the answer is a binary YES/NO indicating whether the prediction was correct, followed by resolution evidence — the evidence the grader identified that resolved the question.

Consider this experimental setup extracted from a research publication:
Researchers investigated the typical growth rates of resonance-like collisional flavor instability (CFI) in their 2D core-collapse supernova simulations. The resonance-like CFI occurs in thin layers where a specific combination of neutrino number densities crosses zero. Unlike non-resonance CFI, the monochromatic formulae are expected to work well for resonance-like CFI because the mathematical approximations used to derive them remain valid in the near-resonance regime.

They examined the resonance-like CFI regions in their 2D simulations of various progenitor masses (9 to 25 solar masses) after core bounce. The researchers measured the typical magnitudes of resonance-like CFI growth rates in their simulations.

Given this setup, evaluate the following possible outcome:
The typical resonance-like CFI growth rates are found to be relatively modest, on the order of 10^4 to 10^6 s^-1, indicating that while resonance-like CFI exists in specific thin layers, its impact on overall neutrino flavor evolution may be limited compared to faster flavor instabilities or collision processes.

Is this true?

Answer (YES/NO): NO